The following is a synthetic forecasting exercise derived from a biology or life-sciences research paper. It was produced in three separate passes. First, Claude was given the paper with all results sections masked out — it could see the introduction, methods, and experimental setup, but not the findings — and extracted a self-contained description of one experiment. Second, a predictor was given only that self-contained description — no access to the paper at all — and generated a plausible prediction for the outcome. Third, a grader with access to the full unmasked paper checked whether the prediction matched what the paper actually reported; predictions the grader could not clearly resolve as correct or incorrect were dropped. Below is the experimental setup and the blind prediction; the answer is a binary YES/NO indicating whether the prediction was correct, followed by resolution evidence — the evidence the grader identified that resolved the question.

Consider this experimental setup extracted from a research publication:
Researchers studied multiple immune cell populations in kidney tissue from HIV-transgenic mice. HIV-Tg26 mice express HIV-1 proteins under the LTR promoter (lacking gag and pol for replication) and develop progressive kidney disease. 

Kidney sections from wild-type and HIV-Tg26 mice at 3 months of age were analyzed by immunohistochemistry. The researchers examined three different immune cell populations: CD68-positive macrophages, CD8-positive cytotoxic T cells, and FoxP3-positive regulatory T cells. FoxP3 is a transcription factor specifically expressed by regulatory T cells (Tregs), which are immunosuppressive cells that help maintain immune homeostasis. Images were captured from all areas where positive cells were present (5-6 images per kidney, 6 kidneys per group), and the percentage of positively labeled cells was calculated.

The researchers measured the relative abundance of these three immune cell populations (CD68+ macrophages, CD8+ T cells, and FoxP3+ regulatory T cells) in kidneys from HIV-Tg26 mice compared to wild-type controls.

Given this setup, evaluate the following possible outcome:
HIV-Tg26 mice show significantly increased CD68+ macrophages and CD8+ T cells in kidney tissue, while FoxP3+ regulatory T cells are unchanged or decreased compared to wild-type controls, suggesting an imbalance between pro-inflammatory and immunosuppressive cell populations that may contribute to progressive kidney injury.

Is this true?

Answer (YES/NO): NO